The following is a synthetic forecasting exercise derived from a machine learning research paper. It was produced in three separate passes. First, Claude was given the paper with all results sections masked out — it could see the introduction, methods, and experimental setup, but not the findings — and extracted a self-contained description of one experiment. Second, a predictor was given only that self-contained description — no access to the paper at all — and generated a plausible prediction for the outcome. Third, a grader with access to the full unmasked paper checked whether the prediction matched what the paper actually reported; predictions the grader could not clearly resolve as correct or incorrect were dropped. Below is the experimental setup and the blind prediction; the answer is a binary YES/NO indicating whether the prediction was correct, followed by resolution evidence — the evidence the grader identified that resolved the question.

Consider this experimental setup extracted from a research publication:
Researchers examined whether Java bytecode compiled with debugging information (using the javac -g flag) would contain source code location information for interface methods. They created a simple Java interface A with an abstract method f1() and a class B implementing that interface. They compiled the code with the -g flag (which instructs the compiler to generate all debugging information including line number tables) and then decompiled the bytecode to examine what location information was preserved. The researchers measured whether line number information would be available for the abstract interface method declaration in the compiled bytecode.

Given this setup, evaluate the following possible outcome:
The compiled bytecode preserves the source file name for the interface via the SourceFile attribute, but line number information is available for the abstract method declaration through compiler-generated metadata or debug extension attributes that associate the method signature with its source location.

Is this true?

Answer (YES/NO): NO